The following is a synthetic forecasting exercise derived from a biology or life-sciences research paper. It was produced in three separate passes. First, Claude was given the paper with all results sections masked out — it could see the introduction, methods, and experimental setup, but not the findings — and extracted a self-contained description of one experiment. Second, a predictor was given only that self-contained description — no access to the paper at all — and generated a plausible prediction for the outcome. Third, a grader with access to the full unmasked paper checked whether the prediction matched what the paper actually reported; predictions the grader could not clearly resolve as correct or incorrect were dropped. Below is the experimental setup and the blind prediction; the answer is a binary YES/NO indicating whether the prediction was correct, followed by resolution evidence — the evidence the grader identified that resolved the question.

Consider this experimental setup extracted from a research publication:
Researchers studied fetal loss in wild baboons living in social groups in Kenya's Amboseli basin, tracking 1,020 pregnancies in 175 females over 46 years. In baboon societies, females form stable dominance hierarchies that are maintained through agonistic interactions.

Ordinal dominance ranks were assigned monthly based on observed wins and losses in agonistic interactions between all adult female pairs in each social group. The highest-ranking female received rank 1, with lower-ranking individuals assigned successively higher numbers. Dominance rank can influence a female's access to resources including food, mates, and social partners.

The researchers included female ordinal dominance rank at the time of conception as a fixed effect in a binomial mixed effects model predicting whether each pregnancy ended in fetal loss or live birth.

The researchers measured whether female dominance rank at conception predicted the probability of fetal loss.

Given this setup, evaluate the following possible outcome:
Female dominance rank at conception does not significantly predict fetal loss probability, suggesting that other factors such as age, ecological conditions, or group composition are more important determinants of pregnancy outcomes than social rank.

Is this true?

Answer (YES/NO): YES